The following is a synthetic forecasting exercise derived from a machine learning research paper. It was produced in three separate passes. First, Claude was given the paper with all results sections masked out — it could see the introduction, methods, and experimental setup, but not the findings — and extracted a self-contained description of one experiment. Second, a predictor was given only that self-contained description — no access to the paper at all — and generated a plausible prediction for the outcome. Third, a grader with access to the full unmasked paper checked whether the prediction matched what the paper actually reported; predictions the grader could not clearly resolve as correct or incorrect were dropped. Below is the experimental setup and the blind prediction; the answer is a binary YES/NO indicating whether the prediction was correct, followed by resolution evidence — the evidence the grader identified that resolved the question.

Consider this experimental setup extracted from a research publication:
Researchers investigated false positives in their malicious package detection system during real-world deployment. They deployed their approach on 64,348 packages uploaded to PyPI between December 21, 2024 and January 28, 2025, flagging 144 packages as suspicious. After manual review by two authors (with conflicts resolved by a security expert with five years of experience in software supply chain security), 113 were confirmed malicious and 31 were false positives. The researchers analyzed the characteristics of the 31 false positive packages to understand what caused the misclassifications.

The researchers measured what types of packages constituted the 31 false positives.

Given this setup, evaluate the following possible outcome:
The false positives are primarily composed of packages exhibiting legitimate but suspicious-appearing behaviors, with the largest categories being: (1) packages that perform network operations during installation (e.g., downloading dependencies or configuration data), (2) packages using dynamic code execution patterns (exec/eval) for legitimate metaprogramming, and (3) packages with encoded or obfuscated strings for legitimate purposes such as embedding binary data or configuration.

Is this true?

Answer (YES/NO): NO